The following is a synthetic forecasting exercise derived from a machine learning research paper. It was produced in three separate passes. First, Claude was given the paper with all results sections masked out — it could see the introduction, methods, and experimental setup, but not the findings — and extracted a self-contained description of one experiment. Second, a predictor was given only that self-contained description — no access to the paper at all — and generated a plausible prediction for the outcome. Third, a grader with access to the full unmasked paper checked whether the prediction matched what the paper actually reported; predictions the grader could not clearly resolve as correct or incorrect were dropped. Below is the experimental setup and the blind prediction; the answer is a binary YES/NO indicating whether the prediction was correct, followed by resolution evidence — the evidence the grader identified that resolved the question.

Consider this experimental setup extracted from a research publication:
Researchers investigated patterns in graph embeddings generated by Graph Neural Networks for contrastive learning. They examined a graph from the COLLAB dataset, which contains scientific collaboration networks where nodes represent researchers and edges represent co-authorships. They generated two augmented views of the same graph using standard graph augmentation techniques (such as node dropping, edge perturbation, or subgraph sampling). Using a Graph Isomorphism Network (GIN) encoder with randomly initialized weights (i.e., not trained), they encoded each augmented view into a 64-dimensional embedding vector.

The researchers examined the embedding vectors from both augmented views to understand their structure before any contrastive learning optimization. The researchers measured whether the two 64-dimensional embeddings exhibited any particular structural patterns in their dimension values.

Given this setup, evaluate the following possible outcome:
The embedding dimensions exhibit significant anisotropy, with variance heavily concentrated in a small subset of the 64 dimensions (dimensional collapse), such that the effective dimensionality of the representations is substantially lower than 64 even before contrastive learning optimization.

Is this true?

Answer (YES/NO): YES